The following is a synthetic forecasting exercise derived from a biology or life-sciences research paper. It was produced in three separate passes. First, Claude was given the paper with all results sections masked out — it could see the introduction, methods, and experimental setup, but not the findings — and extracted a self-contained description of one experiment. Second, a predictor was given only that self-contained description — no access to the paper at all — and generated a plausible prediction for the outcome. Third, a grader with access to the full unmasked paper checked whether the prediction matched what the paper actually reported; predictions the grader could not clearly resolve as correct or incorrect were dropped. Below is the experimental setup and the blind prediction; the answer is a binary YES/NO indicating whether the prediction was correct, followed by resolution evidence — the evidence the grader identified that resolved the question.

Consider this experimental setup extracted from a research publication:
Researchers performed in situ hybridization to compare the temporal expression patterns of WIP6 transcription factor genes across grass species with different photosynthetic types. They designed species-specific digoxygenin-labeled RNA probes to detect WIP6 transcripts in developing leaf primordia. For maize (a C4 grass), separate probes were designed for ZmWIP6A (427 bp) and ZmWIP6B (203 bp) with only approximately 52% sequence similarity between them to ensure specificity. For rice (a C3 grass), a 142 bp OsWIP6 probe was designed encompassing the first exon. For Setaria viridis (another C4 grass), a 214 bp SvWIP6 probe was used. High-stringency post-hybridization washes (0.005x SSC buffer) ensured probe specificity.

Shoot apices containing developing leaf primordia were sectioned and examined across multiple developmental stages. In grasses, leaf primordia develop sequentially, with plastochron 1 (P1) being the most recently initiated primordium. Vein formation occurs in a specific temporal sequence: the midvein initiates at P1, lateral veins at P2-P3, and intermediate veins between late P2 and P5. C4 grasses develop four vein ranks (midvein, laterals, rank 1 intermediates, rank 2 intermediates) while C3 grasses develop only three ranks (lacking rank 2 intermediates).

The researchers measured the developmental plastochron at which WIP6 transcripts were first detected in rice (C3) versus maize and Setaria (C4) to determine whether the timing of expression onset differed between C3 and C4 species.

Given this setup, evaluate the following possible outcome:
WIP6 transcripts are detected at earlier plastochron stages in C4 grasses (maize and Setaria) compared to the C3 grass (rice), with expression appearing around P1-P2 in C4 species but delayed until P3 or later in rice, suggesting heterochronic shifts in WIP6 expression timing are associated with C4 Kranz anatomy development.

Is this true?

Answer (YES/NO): NO